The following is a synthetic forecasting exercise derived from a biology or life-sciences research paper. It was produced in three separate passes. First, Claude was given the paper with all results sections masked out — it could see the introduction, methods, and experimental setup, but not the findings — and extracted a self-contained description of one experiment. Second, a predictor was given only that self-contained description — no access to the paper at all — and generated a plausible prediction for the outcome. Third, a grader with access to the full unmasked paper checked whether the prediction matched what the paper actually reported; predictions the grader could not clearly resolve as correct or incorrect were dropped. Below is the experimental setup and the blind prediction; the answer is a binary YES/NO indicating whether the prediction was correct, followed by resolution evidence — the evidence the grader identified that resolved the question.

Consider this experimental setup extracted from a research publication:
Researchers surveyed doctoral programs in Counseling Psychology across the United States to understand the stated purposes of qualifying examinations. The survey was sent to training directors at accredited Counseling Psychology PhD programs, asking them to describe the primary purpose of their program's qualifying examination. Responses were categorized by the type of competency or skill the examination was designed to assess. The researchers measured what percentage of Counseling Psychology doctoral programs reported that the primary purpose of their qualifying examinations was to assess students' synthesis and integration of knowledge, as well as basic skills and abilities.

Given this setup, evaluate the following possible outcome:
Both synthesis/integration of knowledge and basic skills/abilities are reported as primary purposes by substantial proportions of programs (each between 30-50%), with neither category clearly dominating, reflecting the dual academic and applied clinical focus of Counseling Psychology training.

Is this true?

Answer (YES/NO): NO